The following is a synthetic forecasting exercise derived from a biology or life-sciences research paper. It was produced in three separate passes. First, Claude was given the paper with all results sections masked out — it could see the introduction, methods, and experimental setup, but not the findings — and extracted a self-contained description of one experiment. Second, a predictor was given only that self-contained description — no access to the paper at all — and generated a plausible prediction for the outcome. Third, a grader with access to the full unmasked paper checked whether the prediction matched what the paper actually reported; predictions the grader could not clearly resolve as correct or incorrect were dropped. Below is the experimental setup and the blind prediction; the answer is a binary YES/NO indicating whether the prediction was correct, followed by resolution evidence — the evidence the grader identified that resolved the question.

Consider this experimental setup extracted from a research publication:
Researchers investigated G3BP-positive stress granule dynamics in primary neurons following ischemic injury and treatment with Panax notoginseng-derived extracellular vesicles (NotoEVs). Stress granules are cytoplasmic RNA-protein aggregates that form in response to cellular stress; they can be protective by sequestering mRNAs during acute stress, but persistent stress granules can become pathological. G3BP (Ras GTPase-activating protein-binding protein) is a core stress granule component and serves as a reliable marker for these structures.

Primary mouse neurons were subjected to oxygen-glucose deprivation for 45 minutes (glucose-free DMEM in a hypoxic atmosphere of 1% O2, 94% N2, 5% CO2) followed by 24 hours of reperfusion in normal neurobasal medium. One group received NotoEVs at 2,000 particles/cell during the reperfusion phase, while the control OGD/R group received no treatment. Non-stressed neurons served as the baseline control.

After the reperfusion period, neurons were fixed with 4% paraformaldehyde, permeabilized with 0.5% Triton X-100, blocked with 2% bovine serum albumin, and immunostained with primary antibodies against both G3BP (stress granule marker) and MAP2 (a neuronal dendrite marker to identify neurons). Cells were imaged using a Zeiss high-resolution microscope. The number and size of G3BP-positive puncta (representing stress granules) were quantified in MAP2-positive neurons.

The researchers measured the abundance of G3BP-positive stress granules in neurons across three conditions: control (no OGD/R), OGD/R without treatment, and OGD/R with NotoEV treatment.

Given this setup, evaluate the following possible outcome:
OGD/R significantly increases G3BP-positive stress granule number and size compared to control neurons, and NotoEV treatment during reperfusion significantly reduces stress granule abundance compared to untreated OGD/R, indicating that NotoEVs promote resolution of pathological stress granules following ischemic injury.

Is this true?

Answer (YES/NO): YES